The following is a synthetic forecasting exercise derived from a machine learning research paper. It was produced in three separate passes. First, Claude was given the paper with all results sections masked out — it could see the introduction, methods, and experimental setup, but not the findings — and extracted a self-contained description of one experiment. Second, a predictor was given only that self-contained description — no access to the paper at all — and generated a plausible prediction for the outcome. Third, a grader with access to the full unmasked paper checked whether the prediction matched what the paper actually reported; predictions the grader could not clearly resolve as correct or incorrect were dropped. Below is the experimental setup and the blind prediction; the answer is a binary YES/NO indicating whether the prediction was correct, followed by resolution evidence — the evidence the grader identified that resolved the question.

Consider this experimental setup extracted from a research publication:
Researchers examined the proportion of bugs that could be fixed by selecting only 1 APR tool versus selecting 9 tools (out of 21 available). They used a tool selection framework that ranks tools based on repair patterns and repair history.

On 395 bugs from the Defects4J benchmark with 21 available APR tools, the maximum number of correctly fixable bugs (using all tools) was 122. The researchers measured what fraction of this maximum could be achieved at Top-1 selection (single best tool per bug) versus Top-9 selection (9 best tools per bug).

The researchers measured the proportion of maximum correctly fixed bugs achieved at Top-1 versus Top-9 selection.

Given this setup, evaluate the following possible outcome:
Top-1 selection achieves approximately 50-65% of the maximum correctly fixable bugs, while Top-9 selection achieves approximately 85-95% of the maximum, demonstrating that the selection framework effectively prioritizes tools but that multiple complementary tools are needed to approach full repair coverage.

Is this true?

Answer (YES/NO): NO